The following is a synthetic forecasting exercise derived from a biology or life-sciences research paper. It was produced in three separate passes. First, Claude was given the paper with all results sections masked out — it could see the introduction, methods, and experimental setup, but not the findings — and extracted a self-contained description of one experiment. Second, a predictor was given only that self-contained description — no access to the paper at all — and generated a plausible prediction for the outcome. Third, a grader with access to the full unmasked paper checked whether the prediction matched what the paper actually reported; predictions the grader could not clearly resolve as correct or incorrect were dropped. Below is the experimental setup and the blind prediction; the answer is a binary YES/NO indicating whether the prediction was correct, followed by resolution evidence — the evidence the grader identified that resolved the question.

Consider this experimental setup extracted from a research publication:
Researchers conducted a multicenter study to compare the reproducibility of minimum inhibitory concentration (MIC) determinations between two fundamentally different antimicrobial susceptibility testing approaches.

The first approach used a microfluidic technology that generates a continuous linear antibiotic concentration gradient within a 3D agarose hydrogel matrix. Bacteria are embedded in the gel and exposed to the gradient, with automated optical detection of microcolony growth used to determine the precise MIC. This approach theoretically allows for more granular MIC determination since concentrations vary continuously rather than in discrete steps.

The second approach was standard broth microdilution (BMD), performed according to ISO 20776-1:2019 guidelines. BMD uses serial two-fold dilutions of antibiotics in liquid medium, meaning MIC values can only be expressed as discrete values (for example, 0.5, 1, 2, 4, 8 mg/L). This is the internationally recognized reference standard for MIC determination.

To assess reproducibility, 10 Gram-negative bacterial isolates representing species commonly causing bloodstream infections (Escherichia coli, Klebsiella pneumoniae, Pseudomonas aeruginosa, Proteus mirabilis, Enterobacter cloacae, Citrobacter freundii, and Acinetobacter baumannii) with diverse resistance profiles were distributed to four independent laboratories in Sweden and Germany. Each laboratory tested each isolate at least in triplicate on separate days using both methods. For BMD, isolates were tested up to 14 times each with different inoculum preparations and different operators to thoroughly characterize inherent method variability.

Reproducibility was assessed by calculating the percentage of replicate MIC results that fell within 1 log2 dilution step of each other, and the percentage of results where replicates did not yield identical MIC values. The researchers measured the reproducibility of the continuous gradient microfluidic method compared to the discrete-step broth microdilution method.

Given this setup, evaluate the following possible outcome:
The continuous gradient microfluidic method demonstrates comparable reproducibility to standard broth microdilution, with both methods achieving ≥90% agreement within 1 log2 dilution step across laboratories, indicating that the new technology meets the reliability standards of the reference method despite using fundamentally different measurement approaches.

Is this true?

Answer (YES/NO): NO